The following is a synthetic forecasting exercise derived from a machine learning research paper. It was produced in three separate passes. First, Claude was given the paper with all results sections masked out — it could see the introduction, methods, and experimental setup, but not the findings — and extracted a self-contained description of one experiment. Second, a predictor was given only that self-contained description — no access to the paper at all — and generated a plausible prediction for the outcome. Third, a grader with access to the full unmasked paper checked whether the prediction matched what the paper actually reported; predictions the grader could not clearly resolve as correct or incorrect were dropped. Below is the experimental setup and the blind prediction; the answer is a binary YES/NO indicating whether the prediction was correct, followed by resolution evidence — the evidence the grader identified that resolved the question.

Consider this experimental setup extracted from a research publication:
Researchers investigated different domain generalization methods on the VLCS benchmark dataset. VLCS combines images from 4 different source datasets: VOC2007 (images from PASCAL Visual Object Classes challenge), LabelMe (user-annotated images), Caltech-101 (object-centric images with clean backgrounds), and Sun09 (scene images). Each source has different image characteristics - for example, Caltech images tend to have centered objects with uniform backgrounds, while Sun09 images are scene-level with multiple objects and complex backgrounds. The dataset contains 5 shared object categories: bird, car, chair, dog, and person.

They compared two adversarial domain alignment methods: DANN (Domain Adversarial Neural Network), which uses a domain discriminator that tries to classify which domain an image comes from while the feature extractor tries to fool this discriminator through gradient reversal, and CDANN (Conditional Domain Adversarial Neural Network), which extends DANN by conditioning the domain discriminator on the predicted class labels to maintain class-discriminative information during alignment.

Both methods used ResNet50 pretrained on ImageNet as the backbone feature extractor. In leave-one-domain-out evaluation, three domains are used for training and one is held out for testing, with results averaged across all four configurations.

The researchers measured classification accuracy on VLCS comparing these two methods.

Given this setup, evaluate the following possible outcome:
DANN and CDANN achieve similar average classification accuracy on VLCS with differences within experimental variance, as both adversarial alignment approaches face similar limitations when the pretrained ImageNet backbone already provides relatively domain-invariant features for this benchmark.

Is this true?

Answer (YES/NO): YES